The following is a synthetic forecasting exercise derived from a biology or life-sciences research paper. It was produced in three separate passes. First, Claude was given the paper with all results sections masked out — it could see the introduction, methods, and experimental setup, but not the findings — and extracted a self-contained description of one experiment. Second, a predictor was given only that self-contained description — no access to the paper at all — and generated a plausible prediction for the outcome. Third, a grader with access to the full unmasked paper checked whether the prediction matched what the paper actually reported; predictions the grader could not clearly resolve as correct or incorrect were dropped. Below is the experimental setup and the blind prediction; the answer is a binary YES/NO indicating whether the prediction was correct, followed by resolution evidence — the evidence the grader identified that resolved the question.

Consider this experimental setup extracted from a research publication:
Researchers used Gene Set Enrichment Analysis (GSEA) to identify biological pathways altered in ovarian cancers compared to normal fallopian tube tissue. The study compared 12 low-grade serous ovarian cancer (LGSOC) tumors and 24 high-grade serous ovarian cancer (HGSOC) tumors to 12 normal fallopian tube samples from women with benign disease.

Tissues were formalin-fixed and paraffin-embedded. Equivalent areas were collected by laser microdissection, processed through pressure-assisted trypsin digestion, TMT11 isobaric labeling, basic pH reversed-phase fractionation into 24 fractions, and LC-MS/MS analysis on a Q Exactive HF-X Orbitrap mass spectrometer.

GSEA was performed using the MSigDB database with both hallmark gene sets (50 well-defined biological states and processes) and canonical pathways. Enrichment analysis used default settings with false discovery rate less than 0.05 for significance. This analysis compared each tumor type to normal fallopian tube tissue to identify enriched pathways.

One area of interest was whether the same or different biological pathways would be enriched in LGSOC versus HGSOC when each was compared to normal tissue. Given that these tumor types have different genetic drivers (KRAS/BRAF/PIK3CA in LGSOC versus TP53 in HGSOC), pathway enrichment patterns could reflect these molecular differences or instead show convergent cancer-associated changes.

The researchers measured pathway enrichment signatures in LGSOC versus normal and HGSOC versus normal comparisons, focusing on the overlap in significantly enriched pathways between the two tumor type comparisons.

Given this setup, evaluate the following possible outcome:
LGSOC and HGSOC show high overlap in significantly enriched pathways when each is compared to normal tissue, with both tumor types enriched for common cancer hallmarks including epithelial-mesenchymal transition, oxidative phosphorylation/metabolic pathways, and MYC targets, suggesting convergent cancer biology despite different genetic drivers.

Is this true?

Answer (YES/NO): NO